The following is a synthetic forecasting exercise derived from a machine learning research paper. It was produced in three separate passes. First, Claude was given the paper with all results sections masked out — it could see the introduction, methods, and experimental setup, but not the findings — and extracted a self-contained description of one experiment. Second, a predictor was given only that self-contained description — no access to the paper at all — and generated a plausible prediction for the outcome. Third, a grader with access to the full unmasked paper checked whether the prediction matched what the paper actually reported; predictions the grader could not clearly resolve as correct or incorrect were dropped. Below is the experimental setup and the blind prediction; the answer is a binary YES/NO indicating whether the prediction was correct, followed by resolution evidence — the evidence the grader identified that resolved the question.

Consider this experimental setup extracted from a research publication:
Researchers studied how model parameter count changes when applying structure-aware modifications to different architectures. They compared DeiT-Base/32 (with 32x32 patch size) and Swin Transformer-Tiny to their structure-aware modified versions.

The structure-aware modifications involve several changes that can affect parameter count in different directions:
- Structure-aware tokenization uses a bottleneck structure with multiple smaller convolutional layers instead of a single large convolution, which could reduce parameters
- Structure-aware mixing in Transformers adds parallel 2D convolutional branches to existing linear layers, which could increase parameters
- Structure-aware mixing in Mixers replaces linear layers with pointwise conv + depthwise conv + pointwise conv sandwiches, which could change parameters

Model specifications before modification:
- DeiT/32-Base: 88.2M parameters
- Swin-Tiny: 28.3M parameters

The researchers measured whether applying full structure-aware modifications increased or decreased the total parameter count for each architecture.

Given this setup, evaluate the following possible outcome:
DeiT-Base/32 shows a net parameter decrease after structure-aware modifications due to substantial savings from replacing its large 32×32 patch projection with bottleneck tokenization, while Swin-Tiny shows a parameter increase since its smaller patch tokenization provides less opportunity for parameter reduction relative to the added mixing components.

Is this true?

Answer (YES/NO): NO